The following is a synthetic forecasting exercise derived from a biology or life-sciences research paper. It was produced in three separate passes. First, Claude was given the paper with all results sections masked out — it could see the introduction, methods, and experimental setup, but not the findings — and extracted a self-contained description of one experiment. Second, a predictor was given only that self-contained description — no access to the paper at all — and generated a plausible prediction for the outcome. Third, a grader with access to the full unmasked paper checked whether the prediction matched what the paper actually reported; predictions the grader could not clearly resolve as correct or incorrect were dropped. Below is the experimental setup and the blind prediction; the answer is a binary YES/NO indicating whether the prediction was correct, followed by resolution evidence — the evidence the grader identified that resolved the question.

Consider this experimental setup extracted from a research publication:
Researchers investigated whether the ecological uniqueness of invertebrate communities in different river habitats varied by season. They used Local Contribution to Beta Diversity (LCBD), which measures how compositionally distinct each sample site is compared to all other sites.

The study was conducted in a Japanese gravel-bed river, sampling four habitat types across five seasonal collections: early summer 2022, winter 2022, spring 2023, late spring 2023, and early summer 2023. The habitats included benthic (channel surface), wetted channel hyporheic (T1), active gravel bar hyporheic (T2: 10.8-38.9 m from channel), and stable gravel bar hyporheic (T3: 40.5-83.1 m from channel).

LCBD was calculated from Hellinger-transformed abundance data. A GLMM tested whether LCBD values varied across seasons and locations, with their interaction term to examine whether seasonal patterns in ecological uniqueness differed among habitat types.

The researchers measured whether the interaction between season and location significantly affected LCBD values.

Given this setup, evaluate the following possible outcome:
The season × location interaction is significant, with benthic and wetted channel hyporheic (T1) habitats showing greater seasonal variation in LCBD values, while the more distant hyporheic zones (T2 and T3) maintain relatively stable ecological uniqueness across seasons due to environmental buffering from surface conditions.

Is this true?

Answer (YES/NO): NO